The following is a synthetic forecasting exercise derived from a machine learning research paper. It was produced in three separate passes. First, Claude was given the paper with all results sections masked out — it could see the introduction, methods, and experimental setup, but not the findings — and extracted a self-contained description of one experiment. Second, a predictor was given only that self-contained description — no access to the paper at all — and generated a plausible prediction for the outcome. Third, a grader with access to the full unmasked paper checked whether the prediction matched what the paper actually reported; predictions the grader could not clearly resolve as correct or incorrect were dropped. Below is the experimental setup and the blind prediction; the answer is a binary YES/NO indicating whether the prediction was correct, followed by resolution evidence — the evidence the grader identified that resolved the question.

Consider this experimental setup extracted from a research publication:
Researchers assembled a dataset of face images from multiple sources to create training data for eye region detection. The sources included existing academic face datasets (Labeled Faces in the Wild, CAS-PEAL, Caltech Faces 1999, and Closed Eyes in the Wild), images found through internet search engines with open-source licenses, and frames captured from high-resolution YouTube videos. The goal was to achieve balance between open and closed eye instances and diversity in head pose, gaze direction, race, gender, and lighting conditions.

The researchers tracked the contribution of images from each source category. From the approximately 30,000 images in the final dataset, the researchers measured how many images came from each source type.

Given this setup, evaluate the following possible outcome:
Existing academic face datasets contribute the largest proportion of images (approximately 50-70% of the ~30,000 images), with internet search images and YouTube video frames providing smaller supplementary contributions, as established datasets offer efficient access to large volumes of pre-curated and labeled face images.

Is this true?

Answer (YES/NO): NO